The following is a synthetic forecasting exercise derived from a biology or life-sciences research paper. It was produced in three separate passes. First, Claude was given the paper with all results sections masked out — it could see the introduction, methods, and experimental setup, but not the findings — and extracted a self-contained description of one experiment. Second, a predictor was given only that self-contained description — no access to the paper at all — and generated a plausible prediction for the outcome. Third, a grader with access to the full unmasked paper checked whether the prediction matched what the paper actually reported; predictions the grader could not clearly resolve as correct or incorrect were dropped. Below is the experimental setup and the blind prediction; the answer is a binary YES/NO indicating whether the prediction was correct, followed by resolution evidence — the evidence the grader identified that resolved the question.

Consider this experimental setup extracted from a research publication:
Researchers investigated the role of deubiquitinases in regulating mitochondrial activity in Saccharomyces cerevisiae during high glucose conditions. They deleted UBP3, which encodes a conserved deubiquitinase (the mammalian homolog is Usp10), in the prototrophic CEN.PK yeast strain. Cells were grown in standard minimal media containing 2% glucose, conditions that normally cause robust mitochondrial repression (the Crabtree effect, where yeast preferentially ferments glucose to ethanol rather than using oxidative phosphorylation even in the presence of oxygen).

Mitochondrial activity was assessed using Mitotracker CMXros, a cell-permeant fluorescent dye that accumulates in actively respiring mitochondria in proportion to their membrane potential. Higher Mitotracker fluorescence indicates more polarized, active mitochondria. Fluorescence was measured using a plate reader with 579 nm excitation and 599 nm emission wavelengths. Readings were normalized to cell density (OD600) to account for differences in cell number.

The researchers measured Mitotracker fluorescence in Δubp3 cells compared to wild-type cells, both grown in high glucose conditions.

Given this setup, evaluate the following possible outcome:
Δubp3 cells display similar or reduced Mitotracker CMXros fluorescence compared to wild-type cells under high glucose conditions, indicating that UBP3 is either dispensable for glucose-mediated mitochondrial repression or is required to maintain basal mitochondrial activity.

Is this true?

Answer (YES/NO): NO